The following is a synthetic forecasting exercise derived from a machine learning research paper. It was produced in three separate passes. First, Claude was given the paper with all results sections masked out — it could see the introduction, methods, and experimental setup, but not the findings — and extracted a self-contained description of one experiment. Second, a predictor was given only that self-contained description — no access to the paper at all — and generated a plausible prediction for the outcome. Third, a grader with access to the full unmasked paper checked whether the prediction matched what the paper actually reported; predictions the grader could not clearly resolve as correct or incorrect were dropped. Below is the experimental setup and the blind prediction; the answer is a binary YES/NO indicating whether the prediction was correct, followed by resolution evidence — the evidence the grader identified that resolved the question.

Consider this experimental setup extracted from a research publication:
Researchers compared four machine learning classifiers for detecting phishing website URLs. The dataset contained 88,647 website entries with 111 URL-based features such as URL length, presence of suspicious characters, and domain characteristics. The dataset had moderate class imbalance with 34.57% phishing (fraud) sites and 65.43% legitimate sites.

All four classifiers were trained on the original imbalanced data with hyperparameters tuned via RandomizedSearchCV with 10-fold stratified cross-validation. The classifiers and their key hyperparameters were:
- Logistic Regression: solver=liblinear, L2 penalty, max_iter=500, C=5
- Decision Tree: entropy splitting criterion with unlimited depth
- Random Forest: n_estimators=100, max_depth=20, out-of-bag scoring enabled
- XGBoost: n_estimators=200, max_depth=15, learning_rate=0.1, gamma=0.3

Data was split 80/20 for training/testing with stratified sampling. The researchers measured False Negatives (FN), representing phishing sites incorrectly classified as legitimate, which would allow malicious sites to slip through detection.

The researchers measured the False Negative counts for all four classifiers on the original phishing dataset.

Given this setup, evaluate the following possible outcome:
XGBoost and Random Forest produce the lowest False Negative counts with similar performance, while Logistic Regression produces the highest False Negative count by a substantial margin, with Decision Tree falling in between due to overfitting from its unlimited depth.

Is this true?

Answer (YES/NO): YES